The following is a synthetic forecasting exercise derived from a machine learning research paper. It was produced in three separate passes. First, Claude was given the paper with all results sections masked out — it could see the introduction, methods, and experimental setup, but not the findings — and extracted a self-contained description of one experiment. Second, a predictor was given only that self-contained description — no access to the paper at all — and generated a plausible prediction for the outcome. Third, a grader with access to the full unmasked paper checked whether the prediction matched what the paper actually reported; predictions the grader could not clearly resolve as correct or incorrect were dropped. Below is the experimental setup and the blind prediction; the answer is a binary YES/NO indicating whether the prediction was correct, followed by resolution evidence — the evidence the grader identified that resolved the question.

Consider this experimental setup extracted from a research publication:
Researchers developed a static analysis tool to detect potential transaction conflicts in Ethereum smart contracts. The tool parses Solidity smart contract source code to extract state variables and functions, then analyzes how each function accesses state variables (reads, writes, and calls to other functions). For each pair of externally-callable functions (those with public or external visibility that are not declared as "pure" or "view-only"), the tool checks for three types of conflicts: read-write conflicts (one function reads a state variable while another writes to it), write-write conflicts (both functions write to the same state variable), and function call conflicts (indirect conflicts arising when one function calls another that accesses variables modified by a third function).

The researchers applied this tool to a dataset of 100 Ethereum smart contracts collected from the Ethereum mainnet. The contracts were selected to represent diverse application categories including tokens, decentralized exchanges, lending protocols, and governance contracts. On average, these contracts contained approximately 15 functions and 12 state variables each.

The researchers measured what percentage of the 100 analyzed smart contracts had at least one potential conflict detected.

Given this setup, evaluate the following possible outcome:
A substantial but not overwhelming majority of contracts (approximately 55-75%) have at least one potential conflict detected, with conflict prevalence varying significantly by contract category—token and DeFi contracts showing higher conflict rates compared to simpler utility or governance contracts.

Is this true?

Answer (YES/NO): NO